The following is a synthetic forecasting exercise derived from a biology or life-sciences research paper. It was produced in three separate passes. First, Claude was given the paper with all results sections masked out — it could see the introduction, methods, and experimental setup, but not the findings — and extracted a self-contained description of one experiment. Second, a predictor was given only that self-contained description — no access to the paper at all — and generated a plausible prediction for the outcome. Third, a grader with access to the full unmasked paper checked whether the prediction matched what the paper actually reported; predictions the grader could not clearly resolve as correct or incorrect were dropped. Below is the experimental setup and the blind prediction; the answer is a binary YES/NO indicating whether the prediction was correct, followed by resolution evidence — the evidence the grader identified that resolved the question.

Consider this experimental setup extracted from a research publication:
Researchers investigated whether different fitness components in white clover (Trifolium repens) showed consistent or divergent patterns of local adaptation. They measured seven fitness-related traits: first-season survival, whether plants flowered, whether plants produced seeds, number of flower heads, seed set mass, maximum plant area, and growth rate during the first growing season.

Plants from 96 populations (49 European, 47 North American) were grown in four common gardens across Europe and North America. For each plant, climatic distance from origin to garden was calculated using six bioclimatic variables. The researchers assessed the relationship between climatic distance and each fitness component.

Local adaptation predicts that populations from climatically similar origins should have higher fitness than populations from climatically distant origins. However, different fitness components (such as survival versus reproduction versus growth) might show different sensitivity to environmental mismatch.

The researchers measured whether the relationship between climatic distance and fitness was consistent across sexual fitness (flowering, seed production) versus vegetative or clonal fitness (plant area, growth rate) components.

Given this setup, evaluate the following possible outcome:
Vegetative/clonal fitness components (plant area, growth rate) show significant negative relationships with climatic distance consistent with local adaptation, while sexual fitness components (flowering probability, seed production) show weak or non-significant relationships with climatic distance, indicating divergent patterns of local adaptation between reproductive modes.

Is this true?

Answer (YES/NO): NO